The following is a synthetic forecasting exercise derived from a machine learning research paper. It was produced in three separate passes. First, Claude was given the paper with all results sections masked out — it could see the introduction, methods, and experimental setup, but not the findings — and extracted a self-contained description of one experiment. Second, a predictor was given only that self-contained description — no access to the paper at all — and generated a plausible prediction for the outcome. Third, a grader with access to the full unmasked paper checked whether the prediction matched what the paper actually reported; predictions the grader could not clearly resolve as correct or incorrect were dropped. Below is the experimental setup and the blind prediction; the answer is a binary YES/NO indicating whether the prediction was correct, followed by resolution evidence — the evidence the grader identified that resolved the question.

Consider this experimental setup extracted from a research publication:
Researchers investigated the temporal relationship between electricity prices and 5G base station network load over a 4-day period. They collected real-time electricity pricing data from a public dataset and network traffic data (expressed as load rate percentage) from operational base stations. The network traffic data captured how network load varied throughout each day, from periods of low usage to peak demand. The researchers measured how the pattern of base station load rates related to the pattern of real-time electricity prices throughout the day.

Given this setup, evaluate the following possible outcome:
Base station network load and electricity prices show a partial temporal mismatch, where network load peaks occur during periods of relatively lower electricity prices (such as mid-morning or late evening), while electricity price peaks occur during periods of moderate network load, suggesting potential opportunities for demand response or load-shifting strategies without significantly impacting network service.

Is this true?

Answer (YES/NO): NO